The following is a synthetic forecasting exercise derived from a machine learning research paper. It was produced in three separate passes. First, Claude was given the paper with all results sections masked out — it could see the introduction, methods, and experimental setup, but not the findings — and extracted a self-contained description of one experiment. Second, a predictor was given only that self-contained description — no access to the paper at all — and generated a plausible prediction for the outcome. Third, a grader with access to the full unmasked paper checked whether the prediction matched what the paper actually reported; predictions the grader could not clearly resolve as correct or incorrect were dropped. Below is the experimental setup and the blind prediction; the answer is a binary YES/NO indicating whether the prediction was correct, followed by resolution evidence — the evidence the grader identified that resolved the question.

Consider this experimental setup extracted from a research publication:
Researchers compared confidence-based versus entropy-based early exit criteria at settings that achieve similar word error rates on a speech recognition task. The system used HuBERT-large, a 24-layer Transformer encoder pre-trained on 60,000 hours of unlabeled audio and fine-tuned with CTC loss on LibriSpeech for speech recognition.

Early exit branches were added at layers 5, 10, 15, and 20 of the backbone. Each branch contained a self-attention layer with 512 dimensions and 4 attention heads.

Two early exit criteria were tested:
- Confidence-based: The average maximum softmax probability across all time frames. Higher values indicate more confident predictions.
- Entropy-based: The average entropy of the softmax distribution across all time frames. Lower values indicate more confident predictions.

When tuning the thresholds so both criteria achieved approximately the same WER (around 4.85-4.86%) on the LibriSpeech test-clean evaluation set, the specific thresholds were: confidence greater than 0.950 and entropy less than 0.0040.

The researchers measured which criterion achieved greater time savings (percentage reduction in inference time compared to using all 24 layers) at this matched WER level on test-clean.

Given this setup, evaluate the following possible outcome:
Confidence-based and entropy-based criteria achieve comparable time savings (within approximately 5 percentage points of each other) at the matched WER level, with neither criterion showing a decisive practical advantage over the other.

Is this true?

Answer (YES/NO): YES